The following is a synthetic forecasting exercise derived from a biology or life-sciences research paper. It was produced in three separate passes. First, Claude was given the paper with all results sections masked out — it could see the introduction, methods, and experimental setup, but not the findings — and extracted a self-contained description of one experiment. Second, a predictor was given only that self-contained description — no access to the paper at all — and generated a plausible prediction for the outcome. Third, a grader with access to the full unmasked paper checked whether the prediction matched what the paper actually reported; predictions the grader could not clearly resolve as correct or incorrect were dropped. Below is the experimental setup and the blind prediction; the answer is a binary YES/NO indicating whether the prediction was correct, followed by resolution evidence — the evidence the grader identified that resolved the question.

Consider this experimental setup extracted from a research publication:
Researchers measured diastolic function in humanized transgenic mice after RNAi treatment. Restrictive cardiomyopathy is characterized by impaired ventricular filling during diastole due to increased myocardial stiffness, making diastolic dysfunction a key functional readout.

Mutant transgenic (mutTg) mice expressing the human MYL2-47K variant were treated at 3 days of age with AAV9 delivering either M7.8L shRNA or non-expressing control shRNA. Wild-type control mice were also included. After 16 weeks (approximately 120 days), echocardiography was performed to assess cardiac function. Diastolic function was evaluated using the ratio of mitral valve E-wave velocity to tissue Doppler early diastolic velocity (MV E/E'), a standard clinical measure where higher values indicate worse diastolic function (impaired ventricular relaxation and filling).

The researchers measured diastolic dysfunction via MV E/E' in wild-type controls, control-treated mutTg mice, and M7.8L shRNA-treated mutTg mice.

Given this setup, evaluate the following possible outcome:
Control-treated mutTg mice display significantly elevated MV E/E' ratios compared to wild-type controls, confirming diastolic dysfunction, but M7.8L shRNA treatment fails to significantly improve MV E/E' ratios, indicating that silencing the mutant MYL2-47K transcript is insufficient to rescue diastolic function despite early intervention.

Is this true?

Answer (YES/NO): YES